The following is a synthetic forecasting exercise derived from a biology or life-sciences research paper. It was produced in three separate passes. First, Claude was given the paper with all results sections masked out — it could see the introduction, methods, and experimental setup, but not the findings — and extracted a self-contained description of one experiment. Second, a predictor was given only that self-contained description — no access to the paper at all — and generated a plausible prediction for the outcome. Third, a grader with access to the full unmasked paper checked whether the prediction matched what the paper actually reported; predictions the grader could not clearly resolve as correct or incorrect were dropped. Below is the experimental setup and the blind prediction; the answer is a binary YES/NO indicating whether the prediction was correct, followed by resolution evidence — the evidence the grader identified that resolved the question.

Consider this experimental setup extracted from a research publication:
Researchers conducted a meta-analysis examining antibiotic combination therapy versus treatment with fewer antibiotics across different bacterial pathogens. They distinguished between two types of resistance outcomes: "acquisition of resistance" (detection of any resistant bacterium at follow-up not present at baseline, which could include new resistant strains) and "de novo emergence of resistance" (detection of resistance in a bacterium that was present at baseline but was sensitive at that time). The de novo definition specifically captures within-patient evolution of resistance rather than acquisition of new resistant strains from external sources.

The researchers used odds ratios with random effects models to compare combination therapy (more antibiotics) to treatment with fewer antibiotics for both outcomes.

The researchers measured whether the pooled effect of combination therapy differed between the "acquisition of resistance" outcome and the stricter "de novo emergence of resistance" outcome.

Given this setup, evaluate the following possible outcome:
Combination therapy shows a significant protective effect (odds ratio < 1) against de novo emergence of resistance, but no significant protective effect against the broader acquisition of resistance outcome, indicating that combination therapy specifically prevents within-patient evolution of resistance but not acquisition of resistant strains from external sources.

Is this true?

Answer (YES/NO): NO